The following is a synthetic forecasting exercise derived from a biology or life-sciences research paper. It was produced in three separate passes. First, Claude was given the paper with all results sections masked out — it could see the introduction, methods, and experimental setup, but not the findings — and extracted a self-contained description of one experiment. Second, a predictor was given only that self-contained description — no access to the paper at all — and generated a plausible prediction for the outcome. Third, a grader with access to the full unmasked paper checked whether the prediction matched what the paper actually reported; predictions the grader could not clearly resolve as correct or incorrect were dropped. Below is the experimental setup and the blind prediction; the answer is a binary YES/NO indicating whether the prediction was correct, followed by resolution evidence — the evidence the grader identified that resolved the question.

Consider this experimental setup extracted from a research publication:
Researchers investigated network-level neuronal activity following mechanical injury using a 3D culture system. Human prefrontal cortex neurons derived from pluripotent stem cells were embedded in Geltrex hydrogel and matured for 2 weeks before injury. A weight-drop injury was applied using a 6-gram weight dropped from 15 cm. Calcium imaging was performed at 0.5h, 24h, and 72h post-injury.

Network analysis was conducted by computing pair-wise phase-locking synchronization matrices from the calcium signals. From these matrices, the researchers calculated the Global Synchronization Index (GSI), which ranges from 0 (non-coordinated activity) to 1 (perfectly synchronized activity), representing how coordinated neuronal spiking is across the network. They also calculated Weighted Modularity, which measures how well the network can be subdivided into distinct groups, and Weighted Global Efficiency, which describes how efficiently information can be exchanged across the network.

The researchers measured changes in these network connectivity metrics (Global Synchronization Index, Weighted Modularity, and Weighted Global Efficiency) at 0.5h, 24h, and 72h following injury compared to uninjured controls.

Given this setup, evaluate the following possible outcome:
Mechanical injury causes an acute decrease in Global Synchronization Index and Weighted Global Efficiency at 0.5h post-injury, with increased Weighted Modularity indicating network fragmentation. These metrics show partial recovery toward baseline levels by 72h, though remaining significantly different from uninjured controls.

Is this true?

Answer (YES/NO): NO